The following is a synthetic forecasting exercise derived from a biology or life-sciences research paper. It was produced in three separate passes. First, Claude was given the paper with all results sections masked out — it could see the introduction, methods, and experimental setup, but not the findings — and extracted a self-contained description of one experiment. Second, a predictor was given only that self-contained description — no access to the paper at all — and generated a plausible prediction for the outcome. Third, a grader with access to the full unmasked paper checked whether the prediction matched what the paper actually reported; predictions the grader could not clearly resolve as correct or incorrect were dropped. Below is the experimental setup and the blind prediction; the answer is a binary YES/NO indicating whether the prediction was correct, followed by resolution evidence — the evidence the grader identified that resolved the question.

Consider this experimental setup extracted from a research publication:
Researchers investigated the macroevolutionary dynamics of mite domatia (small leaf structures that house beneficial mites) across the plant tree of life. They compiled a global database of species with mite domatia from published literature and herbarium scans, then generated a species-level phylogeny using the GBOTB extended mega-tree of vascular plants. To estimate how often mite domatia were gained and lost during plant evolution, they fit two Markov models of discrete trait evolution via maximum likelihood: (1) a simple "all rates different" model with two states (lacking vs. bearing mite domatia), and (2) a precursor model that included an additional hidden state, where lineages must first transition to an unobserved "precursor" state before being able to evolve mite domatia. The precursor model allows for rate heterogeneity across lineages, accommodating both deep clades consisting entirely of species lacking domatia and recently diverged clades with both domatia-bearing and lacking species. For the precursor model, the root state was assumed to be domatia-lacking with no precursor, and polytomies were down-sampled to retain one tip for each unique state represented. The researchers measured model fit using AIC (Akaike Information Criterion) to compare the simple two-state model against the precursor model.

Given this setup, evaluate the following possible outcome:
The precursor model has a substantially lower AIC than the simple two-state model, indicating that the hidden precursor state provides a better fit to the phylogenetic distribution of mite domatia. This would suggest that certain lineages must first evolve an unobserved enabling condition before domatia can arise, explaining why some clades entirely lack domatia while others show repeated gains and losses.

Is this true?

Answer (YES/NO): YES